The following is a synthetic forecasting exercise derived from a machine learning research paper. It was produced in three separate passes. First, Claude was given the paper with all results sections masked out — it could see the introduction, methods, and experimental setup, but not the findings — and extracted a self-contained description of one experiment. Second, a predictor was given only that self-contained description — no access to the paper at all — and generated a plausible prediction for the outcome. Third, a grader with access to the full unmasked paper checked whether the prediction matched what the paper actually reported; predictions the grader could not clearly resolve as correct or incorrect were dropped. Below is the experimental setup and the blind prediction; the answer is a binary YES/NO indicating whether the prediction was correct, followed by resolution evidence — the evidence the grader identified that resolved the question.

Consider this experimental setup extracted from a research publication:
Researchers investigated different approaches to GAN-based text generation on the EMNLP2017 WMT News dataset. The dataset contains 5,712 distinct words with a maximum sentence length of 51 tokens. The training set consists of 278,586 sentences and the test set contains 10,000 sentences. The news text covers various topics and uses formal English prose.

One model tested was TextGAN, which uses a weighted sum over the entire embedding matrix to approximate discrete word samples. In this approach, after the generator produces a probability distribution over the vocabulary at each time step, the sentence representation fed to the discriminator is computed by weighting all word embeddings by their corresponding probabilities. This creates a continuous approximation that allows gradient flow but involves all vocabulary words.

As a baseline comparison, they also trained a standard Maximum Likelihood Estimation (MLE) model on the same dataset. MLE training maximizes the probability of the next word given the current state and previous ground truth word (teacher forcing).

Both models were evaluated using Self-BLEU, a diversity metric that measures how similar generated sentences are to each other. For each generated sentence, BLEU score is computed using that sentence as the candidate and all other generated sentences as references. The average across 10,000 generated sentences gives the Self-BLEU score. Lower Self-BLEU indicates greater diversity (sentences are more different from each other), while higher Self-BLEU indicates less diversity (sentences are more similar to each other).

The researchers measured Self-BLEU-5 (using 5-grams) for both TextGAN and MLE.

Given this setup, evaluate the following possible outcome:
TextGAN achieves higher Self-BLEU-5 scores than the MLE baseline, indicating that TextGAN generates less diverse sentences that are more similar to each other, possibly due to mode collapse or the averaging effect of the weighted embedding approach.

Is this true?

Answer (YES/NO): YES